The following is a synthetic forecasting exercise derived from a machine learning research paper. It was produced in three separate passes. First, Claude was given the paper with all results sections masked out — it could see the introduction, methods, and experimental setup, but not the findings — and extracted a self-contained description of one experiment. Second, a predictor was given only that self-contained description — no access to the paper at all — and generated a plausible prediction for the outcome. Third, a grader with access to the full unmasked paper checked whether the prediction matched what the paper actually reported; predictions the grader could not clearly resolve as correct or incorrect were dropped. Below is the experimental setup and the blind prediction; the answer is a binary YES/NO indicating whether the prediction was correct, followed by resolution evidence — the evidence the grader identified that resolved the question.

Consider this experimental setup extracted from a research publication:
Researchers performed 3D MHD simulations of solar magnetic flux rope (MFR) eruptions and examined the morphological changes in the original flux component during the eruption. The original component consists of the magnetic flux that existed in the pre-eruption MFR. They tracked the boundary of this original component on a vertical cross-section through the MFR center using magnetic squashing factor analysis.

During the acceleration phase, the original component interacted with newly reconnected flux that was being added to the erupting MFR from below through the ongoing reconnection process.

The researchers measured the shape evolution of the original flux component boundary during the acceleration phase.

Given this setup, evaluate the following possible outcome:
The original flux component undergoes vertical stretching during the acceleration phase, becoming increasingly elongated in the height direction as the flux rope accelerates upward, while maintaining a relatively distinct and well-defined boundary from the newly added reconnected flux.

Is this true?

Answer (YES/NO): NO